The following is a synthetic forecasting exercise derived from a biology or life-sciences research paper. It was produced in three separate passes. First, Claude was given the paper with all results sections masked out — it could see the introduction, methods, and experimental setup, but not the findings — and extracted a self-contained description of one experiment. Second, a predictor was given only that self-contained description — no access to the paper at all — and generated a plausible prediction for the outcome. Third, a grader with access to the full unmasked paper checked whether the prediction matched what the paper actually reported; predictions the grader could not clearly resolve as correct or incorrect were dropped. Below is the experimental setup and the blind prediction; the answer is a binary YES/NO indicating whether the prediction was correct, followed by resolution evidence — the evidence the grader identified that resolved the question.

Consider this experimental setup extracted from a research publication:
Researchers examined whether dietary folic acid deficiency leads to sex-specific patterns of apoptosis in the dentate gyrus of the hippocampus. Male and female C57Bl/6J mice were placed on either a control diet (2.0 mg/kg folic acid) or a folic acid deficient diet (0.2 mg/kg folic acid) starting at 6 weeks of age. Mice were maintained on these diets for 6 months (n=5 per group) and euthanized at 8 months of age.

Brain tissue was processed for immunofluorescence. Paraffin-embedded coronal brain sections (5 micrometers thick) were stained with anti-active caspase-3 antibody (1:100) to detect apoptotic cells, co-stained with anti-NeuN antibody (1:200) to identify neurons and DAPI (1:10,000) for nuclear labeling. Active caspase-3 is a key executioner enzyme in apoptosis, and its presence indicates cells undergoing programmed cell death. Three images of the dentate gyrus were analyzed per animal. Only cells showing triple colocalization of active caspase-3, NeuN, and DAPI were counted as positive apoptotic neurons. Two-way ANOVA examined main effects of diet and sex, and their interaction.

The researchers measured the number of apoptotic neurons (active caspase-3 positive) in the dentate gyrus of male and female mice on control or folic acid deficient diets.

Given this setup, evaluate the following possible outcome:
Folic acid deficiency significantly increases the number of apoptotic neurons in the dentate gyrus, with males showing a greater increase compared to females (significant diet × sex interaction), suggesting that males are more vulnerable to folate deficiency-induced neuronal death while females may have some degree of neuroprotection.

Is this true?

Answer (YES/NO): NO